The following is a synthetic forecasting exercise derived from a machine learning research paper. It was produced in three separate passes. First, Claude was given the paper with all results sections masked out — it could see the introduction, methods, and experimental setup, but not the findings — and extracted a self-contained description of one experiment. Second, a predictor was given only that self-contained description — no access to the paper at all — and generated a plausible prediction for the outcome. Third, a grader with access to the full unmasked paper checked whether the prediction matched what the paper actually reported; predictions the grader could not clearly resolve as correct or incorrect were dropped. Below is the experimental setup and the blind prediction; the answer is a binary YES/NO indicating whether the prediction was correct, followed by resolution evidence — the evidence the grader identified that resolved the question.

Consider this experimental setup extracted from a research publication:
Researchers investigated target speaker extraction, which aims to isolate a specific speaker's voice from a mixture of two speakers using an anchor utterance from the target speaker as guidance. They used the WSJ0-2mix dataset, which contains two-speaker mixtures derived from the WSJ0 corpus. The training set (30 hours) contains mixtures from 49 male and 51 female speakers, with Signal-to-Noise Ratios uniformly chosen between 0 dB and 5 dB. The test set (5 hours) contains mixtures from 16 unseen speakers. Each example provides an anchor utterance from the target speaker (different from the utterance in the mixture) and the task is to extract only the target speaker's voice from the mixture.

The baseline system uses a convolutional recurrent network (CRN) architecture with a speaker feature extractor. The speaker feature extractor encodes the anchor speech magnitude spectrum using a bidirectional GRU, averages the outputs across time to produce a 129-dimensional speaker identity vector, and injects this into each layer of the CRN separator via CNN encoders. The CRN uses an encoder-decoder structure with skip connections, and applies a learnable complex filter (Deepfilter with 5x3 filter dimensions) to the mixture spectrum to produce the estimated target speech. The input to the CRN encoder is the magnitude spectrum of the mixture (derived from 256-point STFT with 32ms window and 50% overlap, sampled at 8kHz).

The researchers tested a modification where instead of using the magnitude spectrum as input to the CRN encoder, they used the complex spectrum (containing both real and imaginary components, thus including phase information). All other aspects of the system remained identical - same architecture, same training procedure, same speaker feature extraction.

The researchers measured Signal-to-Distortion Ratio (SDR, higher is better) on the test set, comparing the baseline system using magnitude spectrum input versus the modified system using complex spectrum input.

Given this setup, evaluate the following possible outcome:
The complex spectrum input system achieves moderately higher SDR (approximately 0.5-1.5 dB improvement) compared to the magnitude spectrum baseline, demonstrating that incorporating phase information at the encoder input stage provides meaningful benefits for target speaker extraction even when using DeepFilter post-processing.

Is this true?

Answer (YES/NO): NO